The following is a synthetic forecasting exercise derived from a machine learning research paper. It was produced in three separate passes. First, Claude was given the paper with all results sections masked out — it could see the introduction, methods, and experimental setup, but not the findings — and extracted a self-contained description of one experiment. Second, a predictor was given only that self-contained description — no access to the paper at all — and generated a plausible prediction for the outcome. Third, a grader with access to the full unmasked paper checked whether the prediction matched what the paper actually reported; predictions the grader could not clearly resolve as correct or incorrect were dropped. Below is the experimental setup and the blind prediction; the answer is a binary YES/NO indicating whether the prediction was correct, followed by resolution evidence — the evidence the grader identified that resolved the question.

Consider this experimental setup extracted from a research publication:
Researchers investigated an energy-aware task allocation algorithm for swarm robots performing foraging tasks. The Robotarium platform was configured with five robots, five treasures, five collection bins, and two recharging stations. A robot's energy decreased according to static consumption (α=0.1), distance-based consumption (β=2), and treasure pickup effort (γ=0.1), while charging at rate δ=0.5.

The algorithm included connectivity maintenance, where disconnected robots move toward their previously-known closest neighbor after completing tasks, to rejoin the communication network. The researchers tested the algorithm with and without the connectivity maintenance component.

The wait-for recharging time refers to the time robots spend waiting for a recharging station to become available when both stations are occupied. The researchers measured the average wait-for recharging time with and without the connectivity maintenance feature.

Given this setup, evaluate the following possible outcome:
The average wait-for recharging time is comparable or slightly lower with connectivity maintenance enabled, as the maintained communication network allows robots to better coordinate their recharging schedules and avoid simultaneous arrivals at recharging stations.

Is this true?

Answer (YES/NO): NO